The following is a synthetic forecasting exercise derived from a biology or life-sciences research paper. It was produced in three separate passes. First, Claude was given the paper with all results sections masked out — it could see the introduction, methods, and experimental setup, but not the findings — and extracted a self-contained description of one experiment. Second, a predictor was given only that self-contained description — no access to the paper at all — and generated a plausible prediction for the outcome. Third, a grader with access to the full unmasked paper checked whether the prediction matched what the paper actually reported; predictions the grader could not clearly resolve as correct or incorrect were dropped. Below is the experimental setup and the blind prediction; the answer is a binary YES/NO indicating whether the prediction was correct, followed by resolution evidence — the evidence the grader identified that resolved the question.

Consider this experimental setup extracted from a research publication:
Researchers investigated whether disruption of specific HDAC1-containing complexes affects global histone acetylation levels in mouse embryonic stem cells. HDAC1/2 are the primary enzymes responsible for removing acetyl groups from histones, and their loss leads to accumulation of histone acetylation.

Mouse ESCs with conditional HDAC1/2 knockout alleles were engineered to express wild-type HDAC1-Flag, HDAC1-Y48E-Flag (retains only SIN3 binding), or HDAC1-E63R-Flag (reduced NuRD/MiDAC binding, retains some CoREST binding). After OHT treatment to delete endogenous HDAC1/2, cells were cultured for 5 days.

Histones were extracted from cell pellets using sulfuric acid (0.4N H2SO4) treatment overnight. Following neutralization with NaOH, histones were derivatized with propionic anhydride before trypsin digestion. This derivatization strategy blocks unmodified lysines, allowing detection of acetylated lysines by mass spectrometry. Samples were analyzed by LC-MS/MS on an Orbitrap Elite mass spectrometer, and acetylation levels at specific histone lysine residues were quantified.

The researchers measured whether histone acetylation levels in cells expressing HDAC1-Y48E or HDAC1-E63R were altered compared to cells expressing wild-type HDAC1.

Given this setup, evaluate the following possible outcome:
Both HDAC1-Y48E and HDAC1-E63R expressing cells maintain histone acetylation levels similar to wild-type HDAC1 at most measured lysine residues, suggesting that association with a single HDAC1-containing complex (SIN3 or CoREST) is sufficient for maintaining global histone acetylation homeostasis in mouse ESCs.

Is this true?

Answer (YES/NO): NO